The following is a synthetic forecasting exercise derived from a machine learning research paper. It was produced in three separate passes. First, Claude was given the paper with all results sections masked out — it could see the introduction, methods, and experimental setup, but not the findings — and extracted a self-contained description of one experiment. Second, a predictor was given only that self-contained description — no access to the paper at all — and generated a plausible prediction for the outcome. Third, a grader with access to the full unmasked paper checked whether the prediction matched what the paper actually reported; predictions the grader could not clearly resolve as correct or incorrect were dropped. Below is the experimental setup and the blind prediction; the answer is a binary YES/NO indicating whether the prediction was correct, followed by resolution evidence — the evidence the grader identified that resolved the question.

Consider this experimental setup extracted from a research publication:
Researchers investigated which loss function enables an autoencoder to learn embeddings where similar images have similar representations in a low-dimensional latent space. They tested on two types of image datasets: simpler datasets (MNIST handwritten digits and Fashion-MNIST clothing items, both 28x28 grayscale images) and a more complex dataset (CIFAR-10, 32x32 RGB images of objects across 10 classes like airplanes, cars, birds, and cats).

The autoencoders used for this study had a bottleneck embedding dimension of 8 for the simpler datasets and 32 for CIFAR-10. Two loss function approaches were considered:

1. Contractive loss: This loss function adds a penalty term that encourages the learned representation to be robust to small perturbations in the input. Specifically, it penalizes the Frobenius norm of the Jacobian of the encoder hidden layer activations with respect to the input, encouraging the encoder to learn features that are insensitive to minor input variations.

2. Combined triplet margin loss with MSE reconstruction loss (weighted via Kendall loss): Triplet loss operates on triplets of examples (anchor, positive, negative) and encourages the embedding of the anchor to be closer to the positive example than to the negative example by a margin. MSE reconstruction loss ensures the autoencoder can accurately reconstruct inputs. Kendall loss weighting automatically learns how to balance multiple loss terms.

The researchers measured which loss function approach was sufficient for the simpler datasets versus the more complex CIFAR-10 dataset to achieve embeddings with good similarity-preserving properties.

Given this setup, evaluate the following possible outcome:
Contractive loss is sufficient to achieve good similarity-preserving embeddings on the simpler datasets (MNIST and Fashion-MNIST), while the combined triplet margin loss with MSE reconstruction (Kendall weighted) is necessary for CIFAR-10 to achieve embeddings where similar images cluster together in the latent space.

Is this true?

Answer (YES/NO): YES